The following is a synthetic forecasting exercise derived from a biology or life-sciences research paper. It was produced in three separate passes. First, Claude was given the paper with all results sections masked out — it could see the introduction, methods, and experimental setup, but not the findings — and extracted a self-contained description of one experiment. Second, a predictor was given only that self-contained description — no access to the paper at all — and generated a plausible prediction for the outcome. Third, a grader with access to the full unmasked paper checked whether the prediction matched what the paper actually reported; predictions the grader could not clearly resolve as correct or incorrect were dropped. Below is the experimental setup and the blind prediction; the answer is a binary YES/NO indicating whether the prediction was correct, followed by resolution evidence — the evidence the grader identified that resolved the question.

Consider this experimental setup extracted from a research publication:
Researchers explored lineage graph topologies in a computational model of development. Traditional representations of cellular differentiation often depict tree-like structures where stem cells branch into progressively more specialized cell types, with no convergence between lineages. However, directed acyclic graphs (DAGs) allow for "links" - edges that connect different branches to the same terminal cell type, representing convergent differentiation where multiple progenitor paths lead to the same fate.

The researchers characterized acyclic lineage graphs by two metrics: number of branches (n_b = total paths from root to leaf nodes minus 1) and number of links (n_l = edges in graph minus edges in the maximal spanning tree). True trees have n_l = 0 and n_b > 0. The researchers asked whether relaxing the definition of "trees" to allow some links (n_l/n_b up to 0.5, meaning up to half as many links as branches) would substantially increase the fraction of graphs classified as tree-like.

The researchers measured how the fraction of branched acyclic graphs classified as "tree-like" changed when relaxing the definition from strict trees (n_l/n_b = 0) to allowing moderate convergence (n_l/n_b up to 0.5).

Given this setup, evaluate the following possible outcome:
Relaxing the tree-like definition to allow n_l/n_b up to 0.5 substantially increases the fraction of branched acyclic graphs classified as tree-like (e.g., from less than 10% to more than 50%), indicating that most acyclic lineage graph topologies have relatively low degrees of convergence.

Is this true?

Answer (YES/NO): NO